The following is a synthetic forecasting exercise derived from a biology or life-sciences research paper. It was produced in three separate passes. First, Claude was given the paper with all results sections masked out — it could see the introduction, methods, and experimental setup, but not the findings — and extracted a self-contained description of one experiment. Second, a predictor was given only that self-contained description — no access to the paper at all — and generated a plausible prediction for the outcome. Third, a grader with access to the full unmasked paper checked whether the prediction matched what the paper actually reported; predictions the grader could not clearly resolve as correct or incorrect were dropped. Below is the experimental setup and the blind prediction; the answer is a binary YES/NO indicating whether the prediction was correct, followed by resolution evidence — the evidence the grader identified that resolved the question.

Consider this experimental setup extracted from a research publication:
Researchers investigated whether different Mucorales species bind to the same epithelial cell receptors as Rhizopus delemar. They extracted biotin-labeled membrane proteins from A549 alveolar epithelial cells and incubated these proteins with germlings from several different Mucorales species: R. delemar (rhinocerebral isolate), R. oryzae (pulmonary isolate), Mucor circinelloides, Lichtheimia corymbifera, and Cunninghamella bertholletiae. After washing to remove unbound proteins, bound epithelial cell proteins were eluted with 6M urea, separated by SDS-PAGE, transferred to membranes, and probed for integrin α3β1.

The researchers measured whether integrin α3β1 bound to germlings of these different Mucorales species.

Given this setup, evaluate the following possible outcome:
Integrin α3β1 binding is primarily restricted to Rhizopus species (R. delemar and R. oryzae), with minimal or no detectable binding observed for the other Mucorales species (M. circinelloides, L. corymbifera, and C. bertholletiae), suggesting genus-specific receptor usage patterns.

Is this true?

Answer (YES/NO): NO